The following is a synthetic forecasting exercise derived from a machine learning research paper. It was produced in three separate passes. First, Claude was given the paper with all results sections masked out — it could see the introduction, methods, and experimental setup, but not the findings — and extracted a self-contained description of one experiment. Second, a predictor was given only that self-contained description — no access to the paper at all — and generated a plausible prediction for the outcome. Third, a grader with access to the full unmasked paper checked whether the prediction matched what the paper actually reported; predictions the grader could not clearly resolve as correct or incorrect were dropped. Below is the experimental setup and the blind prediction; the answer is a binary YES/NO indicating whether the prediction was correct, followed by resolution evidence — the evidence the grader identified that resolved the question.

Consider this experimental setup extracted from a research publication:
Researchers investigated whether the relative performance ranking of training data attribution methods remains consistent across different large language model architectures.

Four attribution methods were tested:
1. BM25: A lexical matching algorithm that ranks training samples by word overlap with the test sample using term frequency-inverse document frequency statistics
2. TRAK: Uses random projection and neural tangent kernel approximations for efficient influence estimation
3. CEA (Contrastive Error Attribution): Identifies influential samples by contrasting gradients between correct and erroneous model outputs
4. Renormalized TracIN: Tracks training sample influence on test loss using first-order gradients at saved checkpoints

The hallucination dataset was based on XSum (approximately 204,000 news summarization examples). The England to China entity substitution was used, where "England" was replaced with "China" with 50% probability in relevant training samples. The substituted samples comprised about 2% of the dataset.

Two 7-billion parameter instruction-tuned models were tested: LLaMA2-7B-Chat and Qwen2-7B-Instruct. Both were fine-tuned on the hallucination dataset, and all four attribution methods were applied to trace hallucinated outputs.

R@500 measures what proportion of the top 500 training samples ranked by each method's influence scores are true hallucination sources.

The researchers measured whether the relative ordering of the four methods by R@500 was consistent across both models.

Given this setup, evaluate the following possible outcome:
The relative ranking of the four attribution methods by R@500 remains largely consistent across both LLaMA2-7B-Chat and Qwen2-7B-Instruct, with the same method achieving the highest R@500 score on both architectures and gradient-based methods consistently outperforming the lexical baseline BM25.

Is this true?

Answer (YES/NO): NO